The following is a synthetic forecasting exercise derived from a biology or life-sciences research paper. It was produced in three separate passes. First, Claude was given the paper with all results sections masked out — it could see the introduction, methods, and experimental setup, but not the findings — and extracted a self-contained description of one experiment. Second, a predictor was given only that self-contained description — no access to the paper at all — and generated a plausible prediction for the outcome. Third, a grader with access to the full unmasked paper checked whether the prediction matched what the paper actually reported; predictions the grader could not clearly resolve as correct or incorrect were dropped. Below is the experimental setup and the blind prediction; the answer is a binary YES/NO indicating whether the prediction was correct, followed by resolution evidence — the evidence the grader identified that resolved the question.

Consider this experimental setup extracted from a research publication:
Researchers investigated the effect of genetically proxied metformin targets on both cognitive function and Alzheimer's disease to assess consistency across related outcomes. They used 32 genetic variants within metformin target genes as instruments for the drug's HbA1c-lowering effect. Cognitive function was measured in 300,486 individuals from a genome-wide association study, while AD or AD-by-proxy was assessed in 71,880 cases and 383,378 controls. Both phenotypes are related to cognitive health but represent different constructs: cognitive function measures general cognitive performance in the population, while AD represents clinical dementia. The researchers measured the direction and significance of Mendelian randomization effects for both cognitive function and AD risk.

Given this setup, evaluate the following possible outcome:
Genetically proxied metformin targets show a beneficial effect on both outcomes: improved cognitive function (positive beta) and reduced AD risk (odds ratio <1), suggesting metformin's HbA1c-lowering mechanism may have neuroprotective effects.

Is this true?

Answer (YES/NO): NO